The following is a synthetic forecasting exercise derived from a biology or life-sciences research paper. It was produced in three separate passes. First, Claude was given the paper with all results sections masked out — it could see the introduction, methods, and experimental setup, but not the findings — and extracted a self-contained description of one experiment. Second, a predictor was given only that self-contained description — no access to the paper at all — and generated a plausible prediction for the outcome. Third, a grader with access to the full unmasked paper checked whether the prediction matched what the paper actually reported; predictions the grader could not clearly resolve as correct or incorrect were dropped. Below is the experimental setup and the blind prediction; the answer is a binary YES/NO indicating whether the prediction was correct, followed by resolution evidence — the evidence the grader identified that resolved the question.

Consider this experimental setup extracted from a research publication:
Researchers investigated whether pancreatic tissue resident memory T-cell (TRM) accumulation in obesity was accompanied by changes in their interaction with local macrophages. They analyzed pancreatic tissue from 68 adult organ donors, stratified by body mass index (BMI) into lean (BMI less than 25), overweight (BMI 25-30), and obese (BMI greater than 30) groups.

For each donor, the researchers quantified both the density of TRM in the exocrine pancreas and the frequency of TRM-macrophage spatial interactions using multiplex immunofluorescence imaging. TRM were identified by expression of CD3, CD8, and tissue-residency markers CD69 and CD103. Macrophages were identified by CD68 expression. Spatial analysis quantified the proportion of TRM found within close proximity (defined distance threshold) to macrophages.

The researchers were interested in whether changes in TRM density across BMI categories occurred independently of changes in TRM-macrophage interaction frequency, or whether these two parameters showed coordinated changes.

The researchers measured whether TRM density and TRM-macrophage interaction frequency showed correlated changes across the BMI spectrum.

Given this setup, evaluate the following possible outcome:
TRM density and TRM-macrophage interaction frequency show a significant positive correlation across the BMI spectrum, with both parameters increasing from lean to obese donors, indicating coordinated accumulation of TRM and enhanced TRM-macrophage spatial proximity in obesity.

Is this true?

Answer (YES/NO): YES